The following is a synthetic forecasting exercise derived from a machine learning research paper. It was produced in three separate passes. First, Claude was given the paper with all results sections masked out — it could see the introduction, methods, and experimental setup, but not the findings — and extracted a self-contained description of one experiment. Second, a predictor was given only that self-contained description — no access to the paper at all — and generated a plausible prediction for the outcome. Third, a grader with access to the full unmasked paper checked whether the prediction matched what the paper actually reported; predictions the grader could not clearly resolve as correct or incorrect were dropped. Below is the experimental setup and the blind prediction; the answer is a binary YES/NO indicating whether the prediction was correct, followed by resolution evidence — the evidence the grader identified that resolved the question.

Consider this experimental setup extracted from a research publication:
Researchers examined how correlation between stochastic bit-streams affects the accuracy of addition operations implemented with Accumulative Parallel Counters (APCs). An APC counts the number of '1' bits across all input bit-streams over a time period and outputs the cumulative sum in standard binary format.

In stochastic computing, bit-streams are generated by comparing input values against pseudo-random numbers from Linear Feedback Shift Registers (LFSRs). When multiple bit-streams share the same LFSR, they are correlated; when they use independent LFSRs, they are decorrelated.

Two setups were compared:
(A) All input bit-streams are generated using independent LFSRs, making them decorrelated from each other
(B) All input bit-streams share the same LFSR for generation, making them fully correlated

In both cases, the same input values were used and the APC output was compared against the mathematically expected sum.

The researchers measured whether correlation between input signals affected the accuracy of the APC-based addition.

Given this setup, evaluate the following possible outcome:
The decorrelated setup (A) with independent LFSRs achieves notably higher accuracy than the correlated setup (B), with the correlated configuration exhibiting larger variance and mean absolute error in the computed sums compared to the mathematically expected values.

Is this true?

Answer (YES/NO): NO